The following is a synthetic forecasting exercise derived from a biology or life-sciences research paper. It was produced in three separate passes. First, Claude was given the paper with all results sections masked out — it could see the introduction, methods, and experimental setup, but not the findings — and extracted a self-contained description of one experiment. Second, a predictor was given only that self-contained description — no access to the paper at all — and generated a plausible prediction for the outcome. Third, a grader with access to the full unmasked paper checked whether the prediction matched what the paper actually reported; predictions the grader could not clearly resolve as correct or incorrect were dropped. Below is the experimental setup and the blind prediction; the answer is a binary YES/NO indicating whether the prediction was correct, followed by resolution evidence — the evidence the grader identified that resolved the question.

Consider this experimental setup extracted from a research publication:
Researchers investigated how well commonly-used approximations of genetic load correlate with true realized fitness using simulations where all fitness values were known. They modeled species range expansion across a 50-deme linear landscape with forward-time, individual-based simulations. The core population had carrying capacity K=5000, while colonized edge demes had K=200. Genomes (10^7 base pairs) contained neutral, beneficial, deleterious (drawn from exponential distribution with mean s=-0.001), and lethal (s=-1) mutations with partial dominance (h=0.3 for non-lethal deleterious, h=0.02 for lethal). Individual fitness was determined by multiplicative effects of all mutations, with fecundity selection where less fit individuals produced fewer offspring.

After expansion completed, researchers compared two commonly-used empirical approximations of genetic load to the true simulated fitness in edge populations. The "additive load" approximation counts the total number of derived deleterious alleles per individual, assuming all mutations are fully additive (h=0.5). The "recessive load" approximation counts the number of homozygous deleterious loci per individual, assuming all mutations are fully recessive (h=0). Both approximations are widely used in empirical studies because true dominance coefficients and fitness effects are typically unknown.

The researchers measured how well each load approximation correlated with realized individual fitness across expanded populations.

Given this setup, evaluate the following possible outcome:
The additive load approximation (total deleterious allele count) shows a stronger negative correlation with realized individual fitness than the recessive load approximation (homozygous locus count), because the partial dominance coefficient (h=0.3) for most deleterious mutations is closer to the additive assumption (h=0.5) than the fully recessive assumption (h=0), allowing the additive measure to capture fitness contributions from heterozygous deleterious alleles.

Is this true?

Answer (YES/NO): NO